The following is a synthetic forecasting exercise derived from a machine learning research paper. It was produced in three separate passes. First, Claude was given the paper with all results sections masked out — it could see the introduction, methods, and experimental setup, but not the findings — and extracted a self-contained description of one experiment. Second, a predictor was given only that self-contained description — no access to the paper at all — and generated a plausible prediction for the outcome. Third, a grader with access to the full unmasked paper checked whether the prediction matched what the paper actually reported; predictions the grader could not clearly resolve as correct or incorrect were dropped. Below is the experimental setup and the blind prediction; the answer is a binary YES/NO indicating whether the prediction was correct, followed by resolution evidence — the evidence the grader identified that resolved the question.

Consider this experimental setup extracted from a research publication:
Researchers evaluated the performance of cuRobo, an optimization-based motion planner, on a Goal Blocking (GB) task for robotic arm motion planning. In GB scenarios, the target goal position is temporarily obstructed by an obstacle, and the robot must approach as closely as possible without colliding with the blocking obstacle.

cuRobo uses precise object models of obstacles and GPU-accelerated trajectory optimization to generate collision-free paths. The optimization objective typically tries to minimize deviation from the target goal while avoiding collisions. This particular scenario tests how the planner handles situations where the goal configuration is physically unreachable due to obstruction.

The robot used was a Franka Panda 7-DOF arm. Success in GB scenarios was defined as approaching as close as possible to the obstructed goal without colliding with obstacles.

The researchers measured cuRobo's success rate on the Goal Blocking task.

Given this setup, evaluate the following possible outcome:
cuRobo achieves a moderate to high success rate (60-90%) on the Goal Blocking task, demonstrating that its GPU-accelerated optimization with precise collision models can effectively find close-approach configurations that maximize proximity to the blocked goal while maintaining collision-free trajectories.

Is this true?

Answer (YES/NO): NO